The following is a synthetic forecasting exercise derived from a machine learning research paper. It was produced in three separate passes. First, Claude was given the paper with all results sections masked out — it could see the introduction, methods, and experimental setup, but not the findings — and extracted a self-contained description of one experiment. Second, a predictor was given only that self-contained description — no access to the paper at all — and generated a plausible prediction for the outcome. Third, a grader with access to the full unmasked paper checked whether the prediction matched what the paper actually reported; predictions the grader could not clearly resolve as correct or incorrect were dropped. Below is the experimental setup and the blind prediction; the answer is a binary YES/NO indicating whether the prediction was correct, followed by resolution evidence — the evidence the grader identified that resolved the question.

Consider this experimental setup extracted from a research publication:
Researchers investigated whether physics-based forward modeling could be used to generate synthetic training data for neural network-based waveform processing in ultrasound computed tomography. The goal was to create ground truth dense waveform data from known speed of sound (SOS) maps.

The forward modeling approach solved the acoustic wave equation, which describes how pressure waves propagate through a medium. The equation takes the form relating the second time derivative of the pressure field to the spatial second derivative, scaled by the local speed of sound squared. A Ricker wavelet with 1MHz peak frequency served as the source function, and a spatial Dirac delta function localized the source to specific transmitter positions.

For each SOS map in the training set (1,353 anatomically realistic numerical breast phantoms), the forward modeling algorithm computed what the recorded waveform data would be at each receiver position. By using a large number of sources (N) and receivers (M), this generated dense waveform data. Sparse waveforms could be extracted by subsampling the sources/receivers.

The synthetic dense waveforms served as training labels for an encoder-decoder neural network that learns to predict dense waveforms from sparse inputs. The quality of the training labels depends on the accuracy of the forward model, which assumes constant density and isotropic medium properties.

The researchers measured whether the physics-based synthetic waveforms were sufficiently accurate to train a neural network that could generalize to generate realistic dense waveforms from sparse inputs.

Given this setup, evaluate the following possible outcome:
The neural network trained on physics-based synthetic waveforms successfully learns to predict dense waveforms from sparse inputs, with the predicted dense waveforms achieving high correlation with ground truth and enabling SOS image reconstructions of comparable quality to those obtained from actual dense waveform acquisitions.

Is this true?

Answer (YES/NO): YES